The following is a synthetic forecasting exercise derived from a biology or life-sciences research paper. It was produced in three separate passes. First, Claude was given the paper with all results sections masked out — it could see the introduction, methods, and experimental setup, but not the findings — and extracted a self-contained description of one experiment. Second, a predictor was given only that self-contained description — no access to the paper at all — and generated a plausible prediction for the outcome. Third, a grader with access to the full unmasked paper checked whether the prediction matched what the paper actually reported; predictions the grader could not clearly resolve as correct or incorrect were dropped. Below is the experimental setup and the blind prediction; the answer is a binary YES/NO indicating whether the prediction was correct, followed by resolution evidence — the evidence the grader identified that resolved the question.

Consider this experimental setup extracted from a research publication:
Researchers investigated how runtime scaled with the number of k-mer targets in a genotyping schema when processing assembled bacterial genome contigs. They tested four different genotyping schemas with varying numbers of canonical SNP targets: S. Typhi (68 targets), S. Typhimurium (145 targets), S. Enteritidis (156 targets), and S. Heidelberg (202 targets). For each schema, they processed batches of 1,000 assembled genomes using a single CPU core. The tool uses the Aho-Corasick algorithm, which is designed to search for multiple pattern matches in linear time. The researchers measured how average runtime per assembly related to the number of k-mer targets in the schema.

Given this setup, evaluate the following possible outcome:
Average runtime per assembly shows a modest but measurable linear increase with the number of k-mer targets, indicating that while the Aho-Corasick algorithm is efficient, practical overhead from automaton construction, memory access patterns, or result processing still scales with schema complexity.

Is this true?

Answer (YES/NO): YES